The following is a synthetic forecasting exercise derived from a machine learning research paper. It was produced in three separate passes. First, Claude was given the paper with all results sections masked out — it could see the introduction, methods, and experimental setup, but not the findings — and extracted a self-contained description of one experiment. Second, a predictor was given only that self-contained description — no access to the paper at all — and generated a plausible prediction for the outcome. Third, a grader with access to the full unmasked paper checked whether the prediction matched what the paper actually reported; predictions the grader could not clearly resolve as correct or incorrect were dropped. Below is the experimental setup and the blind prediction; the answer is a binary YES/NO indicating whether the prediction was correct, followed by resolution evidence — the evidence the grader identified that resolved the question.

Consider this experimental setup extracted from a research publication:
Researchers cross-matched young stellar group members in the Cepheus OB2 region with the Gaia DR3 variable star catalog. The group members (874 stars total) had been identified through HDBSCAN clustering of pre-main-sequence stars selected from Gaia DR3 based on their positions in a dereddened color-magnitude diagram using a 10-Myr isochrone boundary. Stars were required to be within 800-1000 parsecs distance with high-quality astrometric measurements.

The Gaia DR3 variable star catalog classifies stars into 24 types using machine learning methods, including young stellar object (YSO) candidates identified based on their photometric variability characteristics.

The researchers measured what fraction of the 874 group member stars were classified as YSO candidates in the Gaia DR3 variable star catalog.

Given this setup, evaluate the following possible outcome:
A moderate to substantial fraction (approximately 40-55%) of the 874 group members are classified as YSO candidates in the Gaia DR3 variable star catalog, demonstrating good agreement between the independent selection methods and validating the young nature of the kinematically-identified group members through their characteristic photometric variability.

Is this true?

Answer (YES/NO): YES